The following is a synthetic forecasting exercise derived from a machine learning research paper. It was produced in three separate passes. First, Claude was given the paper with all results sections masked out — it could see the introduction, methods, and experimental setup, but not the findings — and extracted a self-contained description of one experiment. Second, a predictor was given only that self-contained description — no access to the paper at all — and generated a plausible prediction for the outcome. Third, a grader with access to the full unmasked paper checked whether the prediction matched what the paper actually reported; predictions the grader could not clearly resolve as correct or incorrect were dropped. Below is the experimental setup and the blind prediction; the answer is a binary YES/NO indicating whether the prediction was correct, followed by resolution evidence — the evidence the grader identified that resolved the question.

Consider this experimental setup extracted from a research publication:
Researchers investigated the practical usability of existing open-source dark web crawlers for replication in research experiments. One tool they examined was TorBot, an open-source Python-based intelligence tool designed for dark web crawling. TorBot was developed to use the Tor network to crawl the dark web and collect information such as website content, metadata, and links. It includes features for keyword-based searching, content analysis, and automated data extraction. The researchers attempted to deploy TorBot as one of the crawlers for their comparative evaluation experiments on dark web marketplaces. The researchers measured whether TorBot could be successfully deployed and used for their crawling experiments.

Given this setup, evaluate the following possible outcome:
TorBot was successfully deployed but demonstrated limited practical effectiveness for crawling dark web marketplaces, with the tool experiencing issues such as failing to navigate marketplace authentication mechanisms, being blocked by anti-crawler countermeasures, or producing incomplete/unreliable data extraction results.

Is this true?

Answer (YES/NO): NO